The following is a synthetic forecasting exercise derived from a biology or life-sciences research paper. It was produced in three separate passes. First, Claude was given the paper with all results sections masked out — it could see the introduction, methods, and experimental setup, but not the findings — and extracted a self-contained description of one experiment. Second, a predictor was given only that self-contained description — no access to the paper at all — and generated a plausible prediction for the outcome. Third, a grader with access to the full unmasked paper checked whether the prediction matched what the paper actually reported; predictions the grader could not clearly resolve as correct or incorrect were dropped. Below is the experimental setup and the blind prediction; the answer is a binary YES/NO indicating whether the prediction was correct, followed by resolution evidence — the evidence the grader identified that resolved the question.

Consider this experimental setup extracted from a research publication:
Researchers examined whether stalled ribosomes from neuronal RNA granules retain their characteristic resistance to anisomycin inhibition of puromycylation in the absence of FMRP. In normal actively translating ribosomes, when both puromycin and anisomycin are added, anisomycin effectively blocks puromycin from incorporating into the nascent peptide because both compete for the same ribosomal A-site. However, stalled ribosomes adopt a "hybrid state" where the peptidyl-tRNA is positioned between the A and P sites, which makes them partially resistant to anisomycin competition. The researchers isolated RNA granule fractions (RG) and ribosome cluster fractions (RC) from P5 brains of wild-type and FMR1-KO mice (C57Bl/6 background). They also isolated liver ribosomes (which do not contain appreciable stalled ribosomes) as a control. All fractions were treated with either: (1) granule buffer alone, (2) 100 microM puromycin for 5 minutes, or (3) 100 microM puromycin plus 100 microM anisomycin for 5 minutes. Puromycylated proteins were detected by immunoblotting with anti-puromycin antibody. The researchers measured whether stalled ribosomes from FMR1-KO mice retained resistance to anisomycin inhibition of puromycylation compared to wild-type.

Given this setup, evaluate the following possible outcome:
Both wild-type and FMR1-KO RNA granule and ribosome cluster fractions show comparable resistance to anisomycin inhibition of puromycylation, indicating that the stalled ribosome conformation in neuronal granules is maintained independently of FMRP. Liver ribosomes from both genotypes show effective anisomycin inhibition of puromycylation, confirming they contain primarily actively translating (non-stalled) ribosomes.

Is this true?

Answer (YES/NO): YES